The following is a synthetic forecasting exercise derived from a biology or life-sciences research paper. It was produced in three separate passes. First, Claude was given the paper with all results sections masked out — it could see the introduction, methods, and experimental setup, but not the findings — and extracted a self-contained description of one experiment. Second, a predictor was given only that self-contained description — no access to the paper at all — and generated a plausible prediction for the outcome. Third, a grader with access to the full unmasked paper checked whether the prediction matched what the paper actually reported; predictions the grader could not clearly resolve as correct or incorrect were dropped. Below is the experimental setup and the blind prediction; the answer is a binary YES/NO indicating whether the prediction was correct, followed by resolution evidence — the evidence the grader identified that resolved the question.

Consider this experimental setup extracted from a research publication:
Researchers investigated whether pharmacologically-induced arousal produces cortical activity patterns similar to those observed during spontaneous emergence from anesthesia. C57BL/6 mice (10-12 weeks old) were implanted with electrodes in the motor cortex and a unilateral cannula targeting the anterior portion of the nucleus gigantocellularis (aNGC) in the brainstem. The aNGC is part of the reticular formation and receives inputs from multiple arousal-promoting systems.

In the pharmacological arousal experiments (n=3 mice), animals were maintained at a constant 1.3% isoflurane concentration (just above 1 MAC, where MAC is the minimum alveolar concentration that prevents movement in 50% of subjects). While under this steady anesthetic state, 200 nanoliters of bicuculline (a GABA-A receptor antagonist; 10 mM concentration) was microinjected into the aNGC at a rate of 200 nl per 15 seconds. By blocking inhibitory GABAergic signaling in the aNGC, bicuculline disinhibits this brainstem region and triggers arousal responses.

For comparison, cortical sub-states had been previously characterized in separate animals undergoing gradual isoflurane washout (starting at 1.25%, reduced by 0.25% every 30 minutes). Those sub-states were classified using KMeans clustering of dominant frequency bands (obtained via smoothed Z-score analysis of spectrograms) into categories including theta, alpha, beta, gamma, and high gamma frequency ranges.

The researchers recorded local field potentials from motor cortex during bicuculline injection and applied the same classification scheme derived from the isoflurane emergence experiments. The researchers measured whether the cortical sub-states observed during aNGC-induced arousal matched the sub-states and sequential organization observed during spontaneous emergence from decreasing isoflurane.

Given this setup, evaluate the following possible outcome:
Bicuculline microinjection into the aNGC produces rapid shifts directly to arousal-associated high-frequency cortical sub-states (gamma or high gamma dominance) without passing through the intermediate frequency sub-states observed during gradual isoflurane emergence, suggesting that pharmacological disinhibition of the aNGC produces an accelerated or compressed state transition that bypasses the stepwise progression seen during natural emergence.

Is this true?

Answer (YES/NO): NO